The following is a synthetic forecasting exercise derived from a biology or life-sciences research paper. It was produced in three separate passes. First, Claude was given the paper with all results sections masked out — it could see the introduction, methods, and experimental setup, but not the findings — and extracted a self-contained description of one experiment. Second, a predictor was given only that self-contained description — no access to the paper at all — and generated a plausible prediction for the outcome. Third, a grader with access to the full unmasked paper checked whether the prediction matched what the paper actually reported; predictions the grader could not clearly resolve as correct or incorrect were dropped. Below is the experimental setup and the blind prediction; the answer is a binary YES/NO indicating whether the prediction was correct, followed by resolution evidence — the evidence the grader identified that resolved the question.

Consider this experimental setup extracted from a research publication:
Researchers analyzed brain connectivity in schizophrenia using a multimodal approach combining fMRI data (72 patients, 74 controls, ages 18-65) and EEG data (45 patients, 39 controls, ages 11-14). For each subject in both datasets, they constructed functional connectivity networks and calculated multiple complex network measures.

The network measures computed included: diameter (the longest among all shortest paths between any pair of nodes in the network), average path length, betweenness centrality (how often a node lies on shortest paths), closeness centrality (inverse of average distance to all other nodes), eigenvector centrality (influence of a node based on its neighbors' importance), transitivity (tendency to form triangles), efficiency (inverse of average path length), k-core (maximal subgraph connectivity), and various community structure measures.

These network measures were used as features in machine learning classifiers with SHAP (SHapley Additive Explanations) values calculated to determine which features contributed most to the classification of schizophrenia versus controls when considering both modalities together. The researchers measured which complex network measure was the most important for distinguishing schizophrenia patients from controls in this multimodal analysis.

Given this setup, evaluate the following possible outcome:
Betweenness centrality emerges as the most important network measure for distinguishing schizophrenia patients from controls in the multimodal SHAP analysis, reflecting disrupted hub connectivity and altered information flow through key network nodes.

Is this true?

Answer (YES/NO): NO